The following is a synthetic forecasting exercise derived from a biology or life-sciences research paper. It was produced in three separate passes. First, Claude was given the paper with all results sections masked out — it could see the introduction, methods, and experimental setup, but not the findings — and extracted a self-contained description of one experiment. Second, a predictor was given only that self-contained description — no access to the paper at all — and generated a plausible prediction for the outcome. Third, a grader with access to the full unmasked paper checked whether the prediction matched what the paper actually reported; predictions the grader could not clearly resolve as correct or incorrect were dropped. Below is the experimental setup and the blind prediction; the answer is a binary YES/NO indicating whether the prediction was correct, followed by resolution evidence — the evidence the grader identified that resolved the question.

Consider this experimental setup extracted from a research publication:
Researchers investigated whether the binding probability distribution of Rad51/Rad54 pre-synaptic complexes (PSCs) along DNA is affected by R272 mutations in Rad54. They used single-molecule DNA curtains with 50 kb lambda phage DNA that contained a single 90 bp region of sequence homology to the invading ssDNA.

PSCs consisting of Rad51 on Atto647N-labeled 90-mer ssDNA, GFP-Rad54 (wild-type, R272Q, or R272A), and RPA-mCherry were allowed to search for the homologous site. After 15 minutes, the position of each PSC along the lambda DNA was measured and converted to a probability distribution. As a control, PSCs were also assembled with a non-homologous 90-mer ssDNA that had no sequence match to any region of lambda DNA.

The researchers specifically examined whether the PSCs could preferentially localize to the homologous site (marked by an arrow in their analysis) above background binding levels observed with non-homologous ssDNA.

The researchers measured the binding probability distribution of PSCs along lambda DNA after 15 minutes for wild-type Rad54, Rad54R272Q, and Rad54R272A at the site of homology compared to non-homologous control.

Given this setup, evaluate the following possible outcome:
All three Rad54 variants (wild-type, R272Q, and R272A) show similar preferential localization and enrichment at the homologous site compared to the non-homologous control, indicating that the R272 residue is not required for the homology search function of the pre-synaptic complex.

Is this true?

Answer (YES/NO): NO